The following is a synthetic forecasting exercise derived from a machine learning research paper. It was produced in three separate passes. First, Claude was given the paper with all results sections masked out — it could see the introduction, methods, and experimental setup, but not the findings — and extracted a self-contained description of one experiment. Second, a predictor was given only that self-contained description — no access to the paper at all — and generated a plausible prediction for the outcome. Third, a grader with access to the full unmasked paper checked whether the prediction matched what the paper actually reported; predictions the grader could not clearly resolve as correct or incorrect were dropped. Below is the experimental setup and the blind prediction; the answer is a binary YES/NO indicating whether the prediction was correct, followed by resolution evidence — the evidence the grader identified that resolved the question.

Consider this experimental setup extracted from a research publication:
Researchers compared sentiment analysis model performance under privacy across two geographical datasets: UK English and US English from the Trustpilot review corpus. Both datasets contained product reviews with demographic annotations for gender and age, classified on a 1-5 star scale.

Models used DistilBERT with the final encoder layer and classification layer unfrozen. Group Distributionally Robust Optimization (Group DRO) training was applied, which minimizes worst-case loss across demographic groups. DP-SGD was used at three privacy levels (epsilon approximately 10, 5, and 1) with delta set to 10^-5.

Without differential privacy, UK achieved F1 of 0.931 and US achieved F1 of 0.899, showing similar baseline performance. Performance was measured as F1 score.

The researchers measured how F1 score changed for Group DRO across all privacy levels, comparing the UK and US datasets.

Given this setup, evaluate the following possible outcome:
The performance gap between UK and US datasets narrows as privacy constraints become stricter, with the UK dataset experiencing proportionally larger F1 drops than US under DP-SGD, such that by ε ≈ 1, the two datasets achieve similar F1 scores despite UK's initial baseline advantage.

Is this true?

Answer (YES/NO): NO